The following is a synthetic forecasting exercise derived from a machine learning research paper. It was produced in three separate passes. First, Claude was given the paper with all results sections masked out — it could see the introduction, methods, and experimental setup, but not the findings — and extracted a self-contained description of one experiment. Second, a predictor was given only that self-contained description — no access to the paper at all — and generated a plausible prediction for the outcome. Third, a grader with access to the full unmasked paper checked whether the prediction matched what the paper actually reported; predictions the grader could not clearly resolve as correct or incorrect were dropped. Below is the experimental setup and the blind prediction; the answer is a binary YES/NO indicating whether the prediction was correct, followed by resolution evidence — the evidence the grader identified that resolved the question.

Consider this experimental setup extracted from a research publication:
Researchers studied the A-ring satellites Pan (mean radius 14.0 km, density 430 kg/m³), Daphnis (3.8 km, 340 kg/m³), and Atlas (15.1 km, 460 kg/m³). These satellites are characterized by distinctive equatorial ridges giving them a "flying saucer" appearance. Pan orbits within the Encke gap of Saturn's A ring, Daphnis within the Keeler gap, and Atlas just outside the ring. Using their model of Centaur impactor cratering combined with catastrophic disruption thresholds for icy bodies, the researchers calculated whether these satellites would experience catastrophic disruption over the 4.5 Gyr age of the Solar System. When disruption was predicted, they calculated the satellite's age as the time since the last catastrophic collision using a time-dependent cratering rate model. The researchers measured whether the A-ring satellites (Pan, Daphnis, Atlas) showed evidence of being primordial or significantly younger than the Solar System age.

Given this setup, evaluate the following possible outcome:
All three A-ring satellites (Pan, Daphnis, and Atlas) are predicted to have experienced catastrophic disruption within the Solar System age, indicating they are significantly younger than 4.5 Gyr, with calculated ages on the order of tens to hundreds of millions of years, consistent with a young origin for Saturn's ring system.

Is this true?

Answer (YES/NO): NO